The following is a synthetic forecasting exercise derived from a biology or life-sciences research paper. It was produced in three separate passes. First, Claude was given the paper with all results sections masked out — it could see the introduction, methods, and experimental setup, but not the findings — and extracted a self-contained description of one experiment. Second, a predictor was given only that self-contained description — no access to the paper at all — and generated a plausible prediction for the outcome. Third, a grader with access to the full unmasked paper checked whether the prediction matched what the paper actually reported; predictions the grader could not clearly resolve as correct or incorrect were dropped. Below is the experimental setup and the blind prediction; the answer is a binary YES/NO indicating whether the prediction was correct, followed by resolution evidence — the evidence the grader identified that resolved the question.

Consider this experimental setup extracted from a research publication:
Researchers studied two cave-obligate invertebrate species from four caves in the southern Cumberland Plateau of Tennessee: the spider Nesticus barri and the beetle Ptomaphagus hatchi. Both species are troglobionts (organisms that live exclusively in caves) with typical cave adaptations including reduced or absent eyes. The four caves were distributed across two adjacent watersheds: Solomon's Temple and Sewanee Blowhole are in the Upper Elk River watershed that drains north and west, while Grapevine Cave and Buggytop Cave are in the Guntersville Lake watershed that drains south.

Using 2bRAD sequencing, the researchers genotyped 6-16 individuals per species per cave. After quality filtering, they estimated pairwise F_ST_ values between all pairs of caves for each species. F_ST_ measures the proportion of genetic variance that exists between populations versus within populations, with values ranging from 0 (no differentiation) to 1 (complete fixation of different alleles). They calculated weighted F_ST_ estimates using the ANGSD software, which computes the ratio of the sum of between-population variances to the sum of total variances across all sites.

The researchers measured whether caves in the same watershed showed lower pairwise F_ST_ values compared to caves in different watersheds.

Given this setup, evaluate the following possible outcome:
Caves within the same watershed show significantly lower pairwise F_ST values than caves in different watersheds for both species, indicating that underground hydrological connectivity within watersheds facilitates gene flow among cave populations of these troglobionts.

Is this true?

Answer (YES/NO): NO